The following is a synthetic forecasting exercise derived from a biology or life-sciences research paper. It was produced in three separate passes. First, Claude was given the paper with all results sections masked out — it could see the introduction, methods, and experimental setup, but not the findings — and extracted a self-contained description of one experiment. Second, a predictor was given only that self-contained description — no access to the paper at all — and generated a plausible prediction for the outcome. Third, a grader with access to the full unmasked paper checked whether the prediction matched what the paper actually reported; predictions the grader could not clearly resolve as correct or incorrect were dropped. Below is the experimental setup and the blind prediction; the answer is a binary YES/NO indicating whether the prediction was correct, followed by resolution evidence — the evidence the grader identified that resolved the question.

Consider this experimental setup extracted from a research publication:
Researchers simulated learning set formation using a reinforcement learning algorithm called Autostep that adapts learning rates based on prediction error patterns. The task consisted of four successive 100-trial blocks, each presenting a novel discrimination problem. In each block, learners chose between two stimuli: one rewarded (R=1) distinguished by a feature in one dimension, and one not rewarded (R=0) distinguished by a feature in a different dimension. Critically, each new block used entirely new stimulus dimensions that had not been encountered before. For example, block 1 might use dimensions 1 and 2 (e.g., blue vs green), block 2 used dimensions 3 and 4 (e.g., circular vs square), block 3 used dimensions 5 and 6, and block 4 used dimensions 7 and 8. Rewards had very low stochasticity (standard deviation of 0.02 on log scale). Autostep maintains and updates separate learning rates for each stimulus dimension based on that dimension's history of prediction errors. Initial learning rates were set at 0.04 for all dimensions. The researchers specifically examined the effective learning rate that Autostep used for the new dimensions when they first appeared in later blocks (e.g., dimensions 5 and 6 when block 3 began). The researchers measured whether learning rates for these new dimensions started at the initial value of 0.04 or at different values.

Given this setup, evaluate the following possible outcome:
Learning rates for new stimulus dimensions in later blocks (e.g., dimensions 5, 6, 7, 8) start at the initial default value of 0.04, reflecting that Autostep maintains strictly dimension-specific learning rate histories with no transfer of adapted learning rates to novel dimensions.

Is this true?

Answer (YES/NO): YES